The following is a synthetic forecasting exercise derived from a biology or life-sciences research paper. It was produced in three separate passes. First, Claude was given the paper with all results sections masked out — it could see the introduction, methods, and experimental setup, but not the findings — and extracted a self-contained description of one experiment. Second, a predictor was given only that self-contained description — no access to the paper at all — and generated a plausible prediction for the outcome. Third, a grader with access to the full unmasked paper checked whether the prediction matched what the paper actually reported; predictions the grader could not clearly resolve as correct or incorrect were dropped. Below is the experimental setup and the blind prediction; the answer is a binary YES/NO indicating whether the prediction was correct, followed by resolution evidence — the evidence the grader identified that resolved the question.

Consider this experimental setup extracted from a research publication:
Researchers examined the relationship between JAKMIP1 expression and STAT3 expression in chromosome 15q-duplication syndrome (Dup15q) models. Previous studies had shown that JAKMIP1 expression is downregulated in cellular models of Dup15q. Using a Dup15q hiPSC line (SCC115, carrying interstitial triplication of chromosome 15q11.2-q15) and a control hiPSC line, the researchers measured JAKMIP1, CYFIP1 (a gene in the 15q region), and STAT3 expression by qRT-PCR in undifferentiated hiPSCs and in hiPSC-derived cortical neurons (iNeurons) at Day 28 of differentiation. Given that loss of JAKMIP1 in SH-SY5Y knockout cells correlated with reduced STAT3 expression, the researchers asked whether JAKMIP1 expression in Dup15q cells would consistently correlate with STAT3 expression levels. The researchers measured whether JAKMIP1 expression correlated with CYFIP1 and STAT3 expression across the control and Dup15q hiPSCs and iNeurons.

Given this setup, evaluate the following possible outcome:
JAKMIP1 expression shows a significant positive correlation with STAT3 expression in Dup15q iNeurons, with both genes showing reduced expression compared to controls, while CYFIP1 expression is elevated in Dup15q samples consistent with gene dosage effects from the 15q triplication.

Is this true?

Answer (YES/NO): NO